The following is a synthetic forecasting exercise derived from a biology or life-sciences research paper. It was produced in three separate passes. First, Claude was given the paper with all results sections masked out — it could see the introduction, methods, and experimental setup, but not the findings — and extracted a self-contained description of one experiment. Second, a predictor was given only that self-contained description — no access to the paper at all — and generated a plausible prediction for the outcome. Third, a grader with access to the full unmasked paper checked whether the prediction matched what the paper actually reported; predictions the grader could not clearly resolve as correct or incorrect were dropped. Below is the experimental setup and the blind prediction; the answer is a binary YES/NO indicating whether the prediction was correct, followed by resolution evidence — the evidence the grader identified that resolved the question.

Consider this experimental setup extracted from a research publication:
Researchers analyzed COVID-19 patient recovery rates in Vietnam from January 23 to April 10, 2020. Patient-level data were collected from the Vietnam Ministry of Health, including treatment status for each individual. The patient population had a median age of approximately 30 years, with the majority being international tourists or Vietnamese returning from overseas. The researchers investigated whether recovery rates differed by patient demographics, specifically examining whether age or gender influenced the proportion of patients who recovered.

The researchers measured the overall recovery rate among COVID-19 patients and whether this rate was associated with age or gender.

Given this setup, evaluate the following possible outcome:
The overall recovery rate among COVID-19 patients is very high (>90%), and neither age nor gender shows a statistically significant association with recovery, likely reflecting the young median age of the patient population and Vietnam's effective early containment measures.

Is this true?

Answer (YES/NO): NO